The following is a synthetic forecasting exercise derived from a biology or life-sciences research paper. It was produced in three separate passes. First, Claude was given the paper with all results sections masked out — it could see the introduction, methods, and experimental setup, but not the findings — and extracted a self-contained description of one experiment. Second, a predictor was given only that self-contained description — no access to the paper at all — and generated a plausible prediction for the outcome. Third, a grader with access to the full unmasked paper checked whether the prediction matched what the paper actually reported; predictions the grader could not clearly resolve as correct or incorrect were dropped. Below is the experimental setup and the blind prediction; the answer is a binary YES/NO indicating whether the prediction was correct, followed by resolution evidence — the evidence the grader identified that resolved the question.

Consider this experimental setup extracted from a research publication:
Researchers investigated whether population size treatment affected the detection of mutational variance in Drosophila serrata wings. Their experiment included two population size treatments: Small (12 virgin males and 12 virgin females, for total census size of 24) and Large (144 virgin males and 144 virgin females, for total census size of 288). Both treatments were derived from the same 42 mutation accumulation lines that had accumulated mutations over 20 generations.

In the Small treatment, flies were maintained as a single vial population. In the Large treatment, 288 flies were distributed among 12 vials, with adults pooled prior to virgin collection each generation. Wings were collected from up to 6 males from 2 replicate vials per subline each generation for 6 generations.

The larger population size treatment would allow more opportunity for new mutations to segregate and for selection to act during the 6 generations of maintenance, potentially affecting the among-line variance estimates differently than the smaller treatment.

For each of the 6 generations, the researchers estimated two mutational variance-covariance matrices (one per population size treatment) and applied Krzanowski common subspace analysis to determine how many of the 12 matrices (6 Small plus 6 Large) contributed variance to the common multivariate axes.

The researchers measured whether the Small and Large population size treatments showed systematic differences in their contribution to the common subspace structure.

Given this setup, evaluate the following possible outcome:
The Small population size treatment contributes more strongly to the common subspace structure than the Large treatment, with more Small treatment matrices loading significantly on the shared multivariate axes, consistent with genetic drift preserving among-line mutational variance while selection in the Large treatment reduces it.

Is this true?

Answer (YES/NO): NO